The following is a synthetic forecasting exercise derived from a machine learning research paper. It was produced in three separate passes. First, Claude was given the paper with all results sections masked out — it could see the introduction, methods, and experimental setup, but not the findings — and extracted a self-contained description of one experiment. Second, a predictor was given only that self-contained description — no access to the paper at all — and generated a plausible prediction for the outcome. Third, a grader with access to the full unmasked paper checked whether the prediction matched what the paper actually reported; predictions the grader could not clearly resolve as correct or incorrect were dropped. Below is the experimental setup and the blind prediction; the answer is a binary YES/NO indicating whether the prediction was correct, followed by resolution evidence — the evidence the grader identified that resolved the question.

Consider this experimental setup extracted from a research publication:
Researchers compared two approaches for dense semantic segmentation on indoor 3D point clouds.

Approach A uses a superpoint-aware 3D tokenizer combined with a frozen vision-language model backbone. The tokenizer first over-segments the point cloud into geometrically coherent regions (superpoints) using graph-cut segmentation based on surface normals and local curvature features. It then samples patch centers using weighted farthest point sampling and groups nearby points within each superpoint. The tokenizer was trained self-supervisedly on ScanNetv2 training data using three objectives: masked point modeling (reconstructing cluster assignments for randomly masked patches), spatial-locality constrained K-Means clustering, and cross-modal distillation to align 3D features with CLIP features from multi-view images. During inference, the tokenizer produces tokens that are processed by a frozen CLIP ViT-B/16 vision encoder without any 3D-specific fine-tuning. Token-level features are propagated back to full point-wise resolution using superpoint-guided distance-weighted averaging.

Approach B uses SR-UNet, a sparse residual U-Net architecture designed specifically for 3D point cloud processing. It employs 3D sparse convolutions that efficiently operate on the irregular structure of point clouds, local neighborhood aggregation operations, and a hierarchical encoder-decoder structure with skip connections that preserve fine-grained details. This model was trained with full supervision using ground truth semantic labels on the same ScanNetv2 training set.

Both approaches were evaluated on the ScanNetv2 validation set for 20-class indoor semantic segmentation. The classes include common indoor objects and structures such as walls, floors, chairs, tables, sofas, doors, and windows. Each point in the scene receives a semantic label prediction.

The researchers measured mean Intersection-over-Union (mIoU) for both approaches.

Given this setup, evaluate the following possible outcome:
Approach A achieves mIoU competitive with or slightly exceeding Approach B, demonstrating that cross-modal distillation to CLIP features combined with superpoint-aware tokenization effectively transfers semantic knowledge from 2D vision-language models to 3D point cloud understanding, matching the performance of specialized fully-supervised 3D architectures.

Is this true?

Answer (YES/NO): NO